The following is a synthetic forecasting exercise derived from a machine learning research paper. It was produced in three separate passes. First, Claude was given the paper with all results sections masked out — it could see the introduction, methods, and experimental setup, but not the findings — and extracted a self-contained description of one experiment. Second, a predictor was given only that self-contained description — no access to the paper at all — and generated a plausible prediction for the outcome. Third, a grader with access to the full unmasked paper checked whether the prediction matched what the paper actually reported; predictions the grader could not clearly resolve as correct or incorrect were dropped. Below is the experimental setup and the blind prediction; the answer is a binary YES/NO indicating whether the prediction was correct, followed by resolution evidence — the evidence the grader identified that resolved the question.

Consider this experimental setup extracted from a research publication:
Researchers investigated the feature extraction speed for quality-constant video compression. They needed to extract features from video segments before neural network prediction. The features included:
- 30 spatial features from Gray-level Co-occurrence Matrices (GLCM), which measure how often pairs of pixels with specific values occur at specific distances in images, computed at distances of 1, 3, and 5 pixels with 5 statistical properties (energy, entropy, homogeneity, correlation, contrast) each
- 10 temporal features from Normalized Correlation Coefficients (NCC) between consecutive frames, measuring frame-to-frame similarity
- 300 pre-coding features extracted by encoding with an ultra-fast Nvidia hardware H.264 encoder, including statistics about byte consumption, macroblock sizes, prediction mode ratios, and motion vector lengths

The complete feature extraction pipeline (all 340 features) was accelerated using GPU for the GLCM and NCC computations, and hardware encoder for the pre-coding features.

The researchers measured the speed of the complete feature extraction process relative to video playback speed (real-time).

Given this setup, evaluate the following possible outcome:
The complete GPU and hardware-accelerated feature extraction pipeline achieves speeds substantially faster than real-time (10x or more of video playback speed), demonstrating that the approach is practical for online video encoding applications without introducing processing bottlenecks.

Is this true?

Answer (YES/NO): NO